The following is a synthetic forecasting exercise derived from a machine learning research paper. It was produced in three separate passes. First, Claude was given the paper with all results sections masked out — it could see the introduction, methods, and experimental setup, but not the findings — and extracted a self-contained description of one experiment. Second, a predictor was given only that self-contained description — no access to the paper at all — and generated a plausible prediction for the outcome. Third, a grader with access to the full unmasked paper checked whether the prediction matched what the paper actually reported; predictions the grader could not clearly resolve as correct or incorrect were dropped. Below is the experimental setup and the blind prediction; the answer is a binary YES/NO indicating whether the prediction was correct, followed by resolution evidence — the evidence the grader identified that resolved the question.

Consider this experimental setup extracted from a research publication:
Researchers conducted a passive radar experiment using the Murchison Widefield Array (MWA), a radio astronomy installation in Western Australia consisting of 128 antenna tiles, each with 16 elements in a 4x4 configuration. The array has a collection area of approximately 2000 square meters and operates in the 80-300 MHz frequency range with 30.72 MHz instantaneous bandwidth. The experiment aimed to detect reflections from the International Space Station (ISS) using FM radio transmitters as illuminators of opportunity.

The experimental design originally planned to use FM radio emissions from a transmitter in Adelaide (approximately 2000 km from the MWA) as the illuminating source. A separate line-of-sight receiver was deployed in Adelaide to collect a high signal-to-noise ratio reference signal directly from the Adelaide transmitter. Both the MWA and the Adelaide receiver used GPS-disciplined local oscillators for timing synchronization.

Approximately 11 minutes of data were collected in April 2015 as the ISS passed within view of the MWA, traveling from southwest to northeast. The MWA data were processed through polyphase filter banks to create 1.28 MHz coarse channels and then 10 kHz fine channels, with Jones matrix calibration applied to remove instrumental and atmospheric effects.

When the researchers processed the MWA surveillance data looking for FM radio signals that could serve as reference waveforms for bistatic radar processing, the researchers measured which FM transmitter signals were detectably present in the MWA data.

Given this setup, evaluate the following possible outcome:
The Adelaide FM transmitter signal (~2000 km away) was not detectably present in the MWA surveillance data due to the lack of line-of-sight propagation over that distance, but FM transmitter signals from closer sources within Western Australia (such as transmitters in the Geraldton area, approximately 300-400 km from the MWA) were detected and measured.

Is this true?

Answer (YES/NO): NO